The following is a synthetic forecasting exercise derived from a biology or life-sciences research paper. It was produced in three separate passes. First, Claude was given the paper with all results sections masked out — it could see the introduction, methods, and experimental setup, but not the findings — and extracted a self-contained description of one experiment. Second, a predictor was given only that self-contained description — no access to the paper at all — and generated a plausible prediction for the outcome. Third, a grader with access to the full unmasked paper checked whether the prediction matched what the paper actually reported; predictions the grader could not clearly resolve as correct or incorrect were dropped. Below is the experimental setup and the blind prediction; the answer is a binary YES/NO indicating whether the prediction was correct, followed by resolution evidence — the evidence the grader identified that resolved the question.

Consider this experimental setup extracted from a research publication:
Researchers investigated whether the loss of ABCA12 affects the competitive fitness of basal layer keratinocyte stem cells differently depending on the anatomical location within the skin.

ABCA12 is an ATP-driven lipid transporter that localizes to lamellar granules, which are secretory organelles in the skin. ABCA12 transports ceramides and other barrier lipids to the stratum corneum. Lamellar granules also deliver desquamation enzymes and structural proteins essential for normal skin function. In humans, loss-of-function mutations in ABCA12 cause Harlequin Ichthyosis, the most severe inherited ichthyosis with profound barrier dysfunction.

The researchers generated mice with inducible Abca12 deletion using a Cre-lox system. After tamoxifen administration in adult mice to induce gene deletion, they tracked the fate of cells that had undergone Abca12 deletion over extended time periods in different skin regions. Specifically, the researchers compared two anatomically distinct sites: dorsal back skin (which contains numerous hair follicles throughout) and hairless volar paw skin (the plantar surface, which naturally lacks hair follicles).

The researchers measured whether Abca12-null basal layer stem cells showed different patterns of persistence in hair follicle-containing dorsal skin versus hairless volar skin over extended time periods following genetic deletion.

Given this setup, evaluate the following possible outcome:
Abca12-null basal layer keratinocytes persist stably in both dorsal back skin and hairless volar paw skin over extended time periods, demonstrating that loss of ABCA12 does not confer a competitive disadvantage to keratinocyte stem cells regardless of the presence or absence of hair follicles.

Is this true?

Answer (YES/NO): NO